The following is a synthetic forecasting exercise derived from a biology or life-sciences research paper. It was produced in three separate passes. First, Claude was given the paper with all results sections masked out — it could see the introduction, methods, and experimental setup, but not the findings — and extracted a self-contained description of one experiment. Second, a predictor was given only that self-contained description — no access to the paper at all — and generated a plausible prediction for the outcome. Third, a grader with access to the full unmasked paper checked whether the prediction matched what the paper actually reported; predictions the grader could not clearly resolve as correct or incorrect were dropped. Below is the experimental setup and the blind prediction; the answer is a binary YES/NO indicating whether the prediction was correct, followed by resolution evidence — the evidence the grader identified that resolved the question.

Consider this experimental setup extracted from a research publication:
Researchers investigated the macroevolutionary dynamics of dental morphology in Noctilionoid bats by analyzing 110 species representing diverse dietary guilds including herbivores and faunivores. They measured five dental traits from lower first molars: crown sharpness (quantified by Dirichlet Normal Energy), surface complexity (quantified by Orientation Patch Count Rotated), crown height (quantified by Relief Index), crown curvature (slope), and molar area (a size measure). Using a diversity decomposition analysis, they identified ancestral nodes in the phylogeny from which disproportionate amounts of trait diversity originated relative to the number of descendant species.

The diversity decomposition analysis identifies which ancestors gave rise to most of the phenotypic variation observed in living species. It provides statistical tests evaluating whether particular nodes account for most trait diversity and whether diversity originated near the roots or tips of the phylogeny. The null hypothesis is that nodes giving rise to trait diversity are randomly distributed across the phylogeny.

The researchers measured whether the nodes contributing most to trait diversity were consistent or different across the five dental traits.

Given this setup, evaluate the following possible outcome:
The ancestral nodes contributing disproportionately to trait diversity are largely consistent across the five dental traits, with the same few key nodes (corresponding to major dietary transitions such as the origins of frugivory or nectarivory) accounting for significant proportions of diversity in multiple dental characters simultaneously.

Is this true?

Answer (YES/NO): NO